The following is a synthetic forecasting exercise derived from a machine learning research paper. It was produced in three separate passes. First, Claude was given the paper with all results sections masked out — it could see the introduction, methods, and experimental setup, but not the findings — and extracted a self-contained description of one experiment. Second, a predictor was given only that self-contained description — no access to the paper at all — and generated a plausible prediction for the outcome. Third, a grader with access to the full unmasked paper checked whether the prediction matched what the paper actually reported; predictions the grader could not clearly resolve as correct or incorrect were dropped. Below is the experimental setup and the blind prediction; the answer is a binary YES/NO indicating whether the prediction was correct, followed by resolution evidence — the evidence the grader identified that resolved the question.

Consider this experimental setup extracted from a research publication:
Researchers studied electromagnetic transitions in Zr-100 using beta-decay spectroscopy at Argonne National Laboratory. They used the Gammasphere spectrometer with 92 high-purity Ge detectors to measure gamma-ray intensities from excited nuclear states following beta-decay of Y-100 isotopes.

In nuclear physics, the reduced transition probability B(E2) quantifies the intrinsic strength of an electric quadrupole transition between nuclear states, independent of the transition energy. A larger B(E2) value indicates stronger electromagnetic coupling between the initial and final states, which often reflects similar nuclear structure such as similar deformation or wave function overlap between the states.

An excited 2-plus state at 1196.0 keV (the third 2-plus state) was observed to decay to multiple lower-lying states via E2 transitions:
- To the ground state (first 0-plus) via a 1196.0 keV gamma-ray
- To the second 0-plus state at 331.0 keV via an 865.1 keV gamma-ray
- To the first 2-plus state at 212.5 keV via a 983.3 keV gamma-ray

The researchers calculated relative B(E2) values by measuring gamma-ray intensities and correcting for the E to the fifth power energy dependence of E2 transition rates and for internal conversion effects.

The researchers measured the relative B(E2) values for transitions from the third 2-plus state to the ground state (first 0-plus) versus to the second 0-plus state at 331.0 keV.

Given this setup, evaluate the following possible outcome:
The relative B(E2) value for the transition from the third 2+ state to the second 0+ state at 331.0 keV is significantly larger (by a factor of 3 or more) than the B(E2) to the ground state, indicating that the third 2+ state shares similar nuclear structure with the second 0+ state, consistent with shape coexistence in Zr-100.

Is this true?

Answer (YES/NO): YES